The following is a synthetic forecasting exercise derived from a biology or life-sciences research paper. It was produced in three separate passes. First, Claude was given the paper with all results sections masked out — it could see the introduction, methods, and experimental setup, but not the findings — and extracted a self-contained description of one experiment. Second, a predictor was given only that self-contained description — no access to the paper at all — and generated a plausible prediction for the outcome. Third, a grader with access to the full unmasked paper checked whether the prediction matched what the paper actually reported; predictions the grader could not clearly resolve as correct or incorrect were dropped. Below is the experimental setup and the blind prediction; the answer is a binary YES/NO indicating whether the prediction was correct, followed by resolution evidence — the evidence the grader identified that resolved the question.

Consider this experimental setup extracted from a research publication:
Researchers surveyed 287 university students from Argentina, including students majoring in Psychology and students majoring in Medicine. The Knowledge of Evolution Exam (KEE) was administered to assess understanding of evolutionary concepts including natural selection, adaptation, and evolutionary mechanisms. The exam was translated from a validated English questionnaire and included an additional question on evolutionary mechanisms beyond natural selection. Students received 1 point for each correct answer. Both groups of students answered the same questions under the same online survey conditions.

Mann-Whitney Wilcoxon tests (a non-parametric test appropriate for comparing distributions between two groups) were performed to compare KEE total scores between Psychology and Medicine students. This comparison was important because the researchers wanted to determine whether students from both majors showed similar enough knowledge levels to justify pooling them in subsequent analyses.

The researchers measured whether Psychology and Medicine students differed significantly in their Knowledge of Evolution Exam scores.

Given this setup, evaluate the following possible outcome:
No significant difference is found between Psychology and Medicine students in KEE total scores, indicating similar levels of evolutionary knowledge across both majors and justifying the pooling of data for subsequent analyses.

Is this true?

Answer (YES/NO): YES